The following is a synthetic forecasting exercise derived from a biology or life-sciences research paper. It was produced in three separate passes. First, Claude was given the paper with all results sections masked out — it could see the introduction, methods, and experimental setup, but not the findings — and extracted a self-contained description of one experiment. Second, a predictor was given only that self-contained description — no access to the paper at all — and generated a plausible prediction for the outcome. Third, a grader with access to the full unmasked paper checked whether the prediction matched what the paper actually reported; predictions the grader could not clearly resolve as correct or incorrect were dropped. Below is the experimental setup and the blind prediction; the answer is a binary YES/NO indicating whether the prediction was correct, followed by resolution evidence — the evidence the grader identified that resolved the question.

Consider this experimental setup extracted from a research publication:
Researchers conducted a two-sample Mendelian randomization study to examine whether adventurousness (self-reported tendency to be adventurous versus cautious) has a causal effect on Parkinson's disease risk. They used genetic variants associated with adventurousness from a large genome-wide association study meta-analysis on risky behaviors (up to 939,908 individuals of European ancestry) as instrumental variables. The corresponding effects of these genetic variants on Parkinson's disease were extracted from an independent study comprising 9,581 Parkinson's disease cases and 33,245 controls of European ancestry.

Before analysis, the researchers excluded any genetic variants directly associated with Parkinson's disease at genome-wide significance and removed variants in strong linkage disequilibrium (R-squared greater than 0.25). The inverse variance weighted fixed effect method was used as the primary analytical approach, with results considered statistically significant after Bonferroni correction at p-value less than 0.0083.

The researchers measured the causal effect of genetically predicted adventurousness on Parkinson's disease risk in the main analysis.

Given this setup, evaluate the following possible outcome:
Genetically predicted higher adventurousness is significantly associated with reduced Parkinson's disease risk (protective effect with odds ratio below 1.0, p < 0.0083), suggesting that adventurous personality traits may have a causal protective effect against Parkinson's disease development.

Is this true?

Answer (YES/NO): NO